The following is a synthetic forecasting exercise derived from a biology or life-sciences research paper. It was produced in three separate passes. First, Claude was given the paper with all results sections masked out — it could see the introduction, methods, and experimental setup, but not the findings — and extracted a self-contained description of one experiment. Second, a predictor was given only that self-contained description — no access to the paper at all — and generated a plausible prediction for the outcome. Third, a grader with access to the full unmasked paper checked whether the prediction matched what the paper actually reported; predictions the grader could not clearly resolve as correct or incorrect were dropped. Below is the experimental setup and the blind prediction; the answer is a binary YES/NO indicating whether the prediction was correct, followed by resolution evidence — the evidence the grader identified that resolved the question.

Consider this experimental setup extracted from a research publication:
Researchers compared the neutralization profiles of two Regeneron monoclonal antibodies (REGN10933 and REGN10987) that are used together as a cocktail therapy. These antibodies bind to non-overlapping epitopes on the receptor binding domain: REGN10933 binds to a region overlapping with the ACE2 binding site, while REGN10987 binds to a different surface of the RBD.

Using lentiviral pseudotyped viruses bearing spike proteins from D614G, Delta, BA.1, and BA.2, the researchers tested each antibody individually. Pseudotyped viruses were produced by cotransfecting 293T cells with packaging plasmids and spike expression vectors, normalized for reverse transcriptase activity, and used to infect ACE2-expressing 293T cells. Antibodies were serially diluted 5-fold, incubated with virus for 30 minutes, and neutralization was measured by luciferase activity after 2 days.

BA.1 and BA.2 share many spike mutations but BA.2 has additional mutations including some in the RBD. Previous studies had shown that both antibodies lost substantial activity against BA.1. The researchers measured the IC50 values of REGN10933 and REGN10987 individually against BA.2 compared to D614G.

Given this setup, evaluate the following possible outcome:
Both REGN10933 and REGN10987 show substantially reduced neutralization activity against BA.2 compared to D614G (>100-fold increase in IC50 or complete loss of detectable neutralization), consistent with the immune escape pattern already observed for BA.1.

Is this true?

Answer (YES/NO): YES